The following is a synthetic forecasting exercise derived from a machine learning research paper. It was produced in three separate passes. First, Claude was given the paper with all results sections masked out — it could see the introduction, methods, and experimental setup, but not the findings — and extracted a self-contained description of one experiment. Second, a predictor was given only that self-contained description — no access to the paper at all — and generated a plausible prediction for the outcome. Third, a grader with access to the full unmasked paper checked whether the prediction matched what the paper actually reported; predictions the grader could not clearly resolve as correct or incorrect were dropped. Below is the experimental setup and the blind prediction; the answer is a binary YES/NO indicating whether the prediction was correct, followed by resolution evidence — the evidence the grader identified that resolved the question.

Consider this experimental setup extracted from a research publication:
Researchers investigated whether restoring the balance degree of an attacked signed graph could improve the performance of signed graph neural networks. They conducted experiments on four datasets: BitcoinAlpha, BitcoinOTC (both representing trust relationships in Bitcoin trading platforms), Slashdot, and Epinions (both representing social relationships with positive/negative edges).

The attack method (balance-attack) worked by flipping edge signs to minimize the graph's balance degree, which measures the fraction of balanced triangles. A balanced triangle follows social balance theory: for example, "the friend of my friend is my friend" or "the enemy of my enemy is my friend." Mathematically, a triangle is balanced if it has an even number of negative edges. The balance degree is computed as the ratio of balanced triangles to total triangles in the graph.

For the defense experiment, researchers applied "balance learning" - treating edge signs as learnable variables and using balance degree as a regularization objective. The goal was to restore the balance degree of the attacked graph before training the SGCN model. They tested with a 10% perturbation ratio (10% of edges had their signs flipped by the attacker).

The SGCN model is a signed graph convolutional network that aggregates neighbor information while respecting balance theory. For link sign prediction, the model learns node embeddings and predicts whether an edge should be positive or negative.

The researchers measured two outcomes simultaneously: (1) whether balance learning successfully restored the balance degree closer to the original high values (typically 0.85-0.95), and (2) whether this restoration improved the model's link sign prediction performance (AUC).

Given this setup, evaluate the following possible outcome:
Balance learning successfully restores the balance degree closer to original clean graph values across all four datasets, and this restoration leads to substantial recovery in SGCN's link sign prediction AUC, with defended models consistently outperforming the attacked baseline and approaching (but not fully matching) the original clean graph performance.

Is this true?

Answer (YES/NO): NO